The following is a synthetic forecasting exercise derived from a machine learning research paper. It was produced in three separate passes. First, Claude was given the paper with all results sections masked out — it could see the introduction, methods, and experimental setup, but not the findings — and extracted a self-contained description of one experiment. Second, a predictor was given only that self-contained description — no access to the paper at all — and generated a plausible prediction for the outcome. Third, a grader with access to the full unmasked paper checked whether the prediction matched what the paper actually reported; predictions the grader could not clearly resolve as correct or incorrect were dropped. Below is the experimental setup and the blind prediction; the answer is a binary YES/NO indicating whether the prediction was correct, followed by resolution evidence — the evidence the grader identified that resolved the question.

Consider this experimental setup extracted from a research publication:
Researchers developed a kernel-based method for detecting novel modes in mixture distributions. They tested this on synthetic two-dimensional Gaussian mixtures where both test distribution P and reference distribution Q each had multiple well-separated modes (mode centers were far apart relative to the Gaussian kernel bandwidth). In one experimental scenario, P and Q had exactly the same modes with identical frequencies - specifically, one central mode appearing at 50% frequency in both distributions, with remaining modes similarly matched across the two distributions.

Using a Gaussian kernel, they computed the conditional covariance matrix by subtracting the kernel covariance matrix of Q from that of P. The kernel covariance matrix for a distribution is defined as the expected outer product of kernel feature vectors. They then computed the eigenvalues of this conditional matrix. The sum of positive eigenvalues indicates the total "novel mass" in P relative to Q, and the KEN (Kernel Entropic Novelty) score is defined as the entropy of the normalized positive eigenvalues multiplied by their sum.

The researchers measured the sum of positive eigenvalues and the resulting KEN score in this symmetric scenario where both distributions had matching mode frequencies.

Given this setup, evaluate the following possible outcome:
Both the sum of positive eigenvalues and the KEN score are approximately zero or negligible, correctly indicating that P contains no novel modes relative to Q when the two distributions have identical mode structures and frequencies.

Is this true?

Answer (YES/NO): YES